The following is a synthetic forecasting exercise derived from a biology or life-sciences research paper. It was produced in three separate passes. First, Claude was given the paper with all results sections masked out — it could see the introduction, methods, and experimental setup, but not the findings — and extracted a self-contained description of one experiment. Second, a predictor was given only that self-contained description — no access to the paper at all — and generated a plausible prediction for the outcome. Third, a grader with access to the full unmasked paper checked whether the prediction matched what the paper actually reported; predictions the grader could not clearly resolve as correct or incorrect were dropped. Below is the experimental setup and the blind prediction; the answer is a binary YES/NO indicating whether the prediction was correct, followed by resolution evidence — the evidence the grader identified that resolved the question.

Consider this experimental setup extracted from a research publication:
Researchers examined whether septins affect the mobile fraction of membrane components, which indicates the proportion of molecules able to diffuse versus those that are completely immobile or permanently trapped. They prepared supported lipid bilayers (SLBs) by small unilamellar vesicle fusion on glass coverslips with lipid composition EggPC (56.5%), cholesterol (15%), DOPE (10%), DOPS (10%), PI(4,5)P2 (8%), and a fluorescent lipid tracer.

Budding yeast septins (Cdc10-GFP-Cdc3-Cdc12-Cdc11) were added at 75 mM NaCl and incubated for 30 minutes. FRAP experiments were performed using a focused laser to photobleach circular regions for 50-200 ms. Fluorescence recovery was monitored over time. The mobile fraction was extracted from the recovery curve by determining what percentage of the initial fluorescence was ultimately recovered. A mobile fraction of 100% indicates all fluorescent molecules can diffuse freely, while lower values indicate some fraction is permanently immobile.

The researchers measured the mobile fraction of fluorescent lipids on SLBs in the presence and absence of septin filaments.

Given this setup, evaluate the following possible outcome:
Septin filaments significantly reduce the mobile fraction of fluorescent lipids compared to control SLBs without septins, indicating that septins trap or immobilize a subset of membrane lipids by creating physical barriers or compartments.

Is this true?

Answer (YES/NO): NO